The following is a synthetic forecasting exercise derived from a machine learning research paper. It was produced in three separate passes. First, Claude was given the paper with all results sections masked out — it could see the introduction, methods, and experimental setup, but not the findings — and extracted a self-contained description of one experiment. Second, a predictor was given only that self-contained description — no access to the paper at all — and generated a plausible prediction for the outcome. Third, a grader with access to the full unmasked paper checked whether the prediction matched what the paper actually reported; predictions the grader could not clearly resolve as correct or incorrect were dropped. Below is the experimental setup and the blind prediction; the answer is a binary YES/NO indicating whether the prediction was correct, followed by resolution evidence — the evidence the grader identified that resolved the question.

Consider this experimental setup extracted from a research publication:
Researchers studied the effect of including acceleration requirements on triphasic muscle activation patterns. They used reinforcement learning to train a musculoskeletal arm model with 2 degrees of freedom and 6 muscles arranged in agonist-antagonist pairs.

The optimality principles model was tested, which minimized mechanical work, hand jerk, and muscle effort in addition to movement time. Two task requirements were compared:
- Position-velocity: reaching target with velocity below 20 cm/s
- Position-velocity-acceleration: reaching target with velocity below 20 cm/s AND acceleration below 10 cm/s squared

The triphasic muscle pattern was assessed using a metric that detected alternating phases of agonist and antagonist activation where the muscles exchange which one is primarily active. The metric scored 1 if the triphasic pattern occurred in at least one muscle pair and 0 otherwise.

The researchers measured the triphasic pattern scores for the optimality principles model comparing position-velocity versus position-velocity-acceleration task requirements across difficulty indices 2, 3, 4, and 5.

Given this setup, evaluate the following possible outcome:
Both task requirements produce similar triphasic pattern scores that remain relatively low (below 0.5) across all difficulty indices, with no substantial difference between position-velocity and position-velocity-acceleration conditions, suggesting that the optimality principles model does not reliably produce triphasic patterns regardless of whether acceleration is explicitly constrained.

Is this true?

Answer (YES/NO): NO